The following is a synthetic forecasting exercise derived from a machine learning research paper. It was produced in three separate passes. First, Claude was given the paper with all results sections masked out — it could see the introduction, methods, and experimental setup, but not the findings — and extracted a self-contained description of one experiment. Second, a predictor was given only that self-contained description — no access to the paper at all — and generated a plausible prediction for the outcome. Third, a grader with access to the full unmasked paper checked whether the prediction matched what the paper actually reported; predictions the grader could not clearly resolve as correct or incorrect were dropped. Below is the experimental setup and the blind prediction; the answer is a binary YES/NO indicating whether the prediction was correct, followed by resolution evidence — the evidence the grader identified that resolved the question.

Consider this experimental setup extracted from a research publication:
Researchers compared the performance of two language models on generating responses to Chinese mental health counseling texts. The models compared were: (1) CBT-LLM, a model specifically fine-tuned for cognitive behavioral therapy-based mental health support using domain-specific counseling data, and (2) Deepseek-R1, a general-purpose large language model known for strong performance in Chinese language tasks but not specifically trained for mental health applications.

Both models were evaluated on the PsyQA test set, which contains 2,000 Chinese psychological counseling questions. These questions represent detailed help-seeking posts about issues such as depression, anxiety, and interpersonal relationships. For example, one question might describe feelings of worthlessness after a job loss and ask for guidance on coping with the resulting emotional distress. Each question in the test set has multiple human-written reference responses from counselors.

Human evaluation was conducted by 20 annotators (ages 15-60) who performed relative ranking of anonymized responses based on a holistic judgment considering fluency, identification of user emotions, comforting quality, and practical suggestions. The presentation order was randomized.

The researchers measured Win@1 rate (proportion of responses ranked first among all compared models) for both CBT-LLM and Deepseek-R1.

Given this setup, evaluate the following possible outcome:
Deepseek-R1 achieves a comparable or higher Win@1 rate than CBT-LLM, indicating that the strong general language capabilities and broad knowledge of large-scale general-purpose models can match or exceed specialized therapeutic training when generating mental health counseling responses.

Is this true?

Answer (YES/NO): YES